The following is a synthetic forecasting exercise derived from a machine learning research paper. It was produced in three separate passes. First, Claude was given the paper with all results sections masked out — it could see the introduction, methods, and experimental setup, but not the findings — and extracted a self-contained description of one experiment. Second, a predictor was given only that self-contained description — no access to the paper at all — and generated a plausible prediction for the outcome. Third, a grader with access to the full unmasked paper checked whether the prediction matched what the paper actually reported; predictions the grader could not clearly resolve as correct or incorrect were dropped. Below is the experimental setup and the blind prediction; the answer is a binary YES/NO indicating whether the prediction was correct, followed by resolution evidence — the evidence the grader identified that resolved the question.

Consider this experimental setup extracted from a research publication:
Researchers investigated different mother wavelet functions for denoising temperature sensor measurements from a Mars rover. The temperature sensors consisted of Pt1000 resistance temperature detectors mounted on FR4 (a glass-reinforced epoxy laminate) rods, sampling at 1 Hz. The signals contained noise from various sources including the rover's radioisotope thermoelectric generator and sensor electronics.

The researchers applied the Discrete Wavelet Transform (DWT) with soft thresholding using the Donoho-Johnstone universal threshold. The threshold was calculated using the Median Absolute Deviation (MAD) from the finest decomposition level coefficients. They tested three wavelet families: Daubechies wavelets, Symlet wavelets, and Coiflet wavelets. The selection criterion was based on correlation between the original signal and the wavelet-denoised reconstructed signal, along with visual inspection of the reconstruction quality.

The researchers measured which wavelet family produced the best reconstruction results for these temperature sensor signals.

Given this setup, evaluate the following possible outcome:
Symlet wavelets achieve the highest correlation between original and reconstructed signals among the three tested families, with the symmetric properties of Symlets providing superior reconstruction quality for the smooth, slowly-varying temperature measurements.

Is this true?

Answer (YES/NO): NO